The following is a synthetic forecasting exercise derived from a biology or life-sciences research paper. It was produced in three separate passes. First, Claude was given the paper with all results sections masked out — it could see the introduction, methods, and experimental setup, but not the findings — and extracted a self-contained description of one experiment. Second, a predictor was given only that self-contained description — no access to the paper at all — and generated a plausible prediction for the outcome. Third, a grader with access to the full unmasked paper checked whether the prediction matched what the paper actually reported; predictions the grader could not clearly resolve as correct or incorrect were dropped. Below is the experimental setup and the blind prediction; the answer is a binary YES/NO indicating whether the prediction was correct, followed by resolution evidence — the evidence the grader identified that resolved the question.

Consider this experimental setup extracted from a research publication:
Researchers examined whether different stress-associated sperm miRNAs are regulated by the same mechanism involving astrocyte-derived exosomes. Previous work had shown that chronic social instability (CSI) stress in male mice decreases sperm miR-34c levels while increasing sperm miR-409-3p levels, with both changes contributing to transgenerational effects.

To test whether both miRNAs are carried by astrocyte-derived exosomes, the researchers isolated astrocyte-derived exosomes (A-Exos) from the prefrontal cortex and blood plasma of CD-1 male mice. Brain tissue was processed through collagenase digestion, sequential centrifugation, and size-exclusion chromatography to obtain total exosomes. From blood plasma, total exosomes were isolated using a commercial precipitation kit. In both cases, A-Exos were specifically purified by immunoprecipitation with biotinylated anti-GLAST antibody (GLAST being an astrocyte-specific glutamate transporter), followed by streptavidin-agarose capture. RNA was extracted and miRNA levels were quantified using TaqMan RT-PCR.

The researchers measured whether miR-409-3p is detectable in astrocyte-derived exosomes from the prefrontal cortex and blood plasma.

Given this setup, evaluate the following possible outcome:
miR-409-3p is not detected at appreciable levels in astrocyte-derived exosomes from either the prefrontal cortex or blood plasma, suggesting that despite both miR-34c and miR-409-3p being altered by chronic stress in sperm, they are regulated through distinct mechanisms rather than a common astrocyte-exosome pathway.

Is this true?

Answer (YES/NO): YES